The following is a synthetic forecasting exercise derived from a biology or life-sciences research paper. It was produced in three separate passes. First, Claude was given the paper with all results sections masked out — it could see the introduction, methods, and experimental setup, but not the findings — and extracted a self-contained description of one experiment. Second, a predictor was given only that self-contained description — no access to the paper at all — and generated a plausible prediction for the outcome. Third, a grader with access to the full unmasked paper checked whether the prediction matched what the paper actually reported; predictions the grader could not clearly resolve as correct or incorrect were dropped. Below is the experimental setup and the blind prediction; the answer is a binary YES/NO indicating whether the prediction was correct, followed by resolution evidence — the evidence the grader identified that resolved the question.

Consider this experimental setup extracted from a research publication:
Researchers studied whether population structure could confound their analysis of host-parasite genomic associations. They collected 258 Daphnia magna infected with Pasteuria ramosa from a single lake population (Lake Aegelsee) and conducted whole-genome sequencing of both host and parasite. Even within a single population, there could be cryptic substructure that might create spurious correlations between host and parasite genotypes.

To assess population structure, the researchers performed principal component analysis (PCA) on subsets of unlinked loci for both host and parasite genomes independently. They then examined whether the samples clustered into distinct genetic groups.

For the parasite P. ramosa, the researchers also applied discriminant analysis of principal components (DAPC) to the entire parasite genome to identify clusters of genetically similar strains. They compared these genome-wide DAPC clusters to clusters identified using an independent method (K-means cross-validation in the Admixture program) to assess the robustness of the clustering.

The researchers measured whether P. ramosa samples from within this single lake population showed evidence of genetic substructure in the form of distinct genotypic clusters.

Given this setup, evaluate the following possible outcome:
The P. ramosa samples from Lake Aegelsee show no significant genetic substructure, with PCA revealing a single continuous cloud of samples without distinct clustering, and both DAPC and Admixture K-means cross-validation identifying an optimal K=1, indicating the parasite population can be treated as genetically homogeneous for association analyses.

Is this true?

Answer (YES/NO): NO